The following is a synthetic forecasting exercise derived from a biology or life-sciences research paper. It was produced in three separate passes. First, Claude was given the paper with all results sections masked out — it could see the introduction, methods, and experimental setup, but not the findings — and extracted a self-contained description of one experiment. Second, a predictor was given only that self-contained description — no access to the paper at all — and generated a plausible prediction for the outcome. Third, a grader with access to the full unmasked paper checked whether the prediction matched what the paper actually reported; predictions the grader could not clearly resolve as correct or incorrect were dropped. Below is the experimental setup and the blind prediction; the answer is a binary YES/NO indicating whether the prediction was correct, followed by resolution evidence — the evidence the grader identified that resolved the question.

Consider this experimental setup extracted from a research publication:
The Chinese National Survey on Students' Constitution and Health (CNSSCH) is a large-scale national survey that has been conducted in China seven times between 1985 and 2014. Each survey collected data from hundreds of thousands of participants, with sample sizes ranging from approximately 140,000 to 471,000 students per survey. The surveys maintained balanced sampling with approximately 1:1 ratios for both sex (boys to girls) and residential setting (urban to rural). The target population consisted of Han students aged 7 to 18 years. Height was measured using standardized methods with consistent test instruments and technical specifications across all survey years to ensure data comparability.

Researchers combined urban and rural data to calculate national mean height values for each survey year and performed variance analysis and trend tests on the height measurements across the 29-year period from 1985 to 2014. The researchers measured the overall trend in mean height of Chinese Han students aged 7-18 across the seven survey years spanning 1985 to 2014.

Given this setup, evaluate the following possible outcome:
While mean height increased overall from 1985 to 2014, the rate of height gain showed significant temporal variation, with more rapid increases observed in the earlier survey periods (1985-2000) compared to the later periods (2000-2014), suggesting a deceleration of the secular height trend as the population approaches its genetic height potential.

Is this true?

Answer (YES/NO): NO